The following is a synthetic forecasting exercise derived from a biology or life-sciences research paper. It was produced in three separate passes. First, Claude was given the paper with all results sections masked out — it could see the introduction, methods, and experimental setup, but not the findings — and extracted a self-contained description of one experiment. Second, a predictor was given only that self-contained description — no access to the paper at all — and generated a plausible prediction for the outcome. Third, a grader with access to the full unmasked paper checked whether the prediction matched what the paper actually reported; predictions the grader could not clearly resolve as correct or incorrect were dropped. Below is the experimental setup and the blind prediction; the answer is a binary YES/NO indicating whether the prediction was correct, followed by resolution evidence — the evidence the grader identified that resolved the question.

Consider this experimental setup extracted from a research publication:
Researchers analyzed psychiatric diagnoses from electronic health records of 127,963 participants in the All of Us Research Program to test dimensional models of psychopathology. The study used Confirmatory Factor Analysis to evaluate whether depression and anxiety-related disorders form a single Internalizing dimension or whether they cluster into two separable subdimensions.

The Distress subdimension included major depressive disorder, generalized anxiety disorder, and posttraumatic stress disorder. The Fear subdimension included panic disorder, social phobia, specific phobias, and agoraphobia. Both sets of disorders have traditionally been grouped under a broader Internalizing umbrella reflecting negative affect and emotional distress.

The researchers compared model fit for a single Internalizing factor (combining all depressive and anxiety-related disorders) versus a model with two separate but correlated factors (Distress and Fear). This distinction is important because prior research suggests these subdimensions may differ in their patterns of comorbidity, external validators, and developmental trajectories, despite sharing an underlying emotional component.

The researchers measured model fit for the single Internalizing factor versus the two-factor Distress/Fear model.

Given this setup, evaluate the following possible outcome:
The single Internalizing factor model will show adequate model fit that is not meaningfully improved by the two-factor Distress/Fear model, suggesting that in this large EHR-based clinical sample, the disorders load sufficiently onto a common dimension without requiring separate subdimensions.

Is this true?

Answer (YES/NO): NO